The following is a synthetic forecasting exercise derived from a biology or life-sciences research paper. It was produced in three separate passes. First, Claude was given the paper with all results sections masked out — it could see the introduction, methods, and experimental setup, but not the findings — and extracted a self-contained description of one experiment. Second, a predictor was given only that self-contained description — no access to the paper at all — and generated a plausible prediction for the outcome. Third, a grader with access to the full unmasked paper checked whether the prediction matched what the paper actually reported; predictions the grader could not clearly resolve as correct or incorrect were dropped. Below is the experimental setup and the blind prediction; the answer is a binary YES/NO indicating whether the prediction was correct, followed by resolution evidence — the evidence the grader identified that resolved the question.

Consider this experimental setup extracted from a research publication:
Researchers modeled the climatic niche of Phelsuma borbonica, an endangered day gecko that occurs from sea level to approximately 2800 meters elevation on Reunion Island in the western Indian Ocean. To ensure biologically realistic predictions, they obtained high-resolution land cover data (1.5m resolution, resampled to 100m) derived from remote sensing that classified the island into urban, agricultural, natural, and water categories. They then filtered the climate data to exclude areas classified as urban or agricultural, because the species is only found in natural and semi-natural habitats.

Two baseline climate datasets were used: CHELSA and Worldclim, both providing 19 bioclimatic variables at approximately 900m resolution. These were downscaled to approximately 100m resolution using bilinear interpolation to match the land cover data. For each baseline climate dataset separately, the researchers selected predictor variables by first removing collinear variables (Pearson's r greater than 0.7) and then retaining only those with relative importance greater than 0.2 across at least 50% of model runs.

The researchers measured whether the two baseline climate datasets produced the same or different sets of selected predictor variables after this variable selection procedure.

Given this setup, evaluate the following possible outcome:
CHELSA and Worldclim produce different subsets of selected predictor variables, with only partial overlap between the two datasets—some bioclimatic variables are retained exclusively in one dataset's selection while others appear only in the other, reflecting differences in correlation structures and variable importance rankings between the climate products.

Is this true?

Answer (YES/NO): YES